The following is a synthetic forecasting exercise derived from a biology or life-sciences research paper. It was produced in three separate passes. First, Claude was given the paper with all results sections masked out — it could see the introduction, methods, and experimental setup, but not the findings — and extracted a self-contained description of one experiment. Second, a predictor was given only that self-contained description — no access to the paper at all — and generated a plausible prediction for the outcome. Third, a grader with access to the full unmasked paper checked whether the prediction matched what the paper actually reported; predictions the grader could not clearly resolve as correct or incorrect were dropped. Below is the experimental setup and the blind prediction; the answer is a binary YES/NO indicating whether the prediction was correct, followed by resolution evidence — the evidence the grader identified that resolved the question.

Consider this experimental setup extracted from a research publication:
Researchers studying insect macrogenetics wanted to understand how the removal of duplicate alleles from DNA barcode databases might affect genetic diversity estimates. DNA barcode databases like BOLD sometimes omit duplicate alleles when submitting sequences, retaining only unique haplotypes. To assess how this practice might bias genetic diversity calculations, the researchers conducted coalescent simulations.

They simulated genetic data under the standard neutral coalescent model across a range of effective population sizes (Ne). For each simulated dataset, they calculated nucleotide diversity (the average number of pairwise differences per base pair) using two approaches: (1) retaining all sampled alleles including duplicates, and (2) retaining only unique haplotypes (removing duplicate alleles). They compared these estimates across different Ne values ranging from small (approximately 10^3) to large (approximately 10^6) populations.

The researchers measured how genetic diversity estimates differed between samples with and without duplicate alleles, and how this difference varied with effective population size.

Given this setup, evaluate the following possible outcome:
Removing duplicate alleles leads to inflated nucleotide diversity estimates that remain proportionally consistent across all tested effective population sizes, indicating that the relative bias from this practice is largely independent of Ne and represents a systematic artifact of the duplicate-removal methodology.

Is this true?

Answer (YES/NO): NO